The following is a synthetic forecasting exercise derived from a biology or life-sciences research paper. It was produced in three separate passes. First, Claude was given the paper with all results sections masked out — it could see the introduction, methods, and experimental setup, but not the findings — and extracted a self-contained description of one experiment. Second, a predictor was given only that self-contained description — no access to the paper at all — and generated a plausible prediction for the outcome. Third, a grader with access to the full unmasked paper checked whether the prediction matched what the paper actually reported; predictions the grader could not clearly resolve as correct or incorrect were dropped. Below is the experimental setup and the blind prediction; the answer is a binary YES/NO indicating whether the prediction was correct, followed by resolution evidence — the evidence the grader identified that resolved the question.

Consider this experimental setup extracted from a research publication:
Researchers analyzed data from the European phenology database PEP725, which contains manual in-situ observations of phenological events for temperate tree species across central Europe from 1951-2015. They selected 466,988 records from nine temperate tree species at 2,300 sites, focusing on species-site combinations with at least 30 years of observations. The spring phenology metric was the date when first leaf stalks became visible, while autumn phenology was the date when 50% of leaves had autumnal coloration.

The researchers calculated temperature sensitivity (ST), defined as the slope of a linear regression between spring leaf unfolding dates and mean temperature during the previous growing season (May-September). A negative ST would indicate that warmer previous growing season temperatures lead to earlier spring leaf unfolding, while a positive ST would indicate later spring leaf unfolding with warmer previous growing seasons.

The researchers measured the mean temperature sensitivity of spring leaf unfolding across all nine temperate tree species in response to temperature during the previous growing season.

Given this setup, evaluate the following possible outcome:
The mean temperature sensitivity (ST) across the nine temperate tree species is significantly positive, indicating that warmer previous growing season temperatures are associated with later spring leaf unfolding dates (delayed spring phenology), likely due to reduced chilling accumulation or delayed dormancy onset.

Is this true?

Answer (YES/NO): NO